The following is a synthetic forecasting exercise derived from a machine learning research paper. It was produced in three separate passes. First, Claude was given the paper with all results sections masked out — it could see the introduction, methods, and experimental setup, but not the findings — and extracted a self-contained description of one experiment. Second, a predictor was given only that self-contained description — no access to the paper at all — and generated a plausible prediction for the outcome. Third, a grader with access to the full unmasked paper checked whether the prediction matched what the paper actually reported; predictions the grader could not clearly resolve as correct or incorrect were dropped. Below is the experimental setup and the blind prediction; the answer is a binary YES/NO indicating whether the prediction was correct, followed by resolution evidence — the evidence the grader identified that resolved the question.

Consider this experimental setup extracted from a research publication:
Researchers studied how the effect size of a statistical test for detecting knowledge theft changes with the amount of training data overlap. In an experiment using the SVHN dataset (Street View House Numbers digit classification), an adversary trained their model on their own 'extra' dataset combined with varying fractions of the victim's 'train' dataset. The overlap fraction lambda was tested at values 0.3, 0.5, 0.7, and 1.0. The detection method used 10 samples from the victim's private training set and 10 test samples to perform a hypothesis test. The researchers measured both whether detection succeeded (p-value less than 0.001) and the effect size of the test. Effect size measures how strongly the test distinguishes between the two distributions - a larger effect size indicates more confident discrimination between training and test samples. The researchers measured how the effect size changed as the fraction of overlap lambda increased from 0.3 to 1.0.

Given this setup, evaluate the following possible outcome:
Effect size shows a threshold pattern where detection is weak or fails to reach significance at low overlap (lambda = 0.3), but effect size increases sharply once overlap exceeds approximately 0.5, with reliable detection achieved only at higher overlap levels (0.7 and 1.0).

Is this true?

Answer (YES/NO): NO